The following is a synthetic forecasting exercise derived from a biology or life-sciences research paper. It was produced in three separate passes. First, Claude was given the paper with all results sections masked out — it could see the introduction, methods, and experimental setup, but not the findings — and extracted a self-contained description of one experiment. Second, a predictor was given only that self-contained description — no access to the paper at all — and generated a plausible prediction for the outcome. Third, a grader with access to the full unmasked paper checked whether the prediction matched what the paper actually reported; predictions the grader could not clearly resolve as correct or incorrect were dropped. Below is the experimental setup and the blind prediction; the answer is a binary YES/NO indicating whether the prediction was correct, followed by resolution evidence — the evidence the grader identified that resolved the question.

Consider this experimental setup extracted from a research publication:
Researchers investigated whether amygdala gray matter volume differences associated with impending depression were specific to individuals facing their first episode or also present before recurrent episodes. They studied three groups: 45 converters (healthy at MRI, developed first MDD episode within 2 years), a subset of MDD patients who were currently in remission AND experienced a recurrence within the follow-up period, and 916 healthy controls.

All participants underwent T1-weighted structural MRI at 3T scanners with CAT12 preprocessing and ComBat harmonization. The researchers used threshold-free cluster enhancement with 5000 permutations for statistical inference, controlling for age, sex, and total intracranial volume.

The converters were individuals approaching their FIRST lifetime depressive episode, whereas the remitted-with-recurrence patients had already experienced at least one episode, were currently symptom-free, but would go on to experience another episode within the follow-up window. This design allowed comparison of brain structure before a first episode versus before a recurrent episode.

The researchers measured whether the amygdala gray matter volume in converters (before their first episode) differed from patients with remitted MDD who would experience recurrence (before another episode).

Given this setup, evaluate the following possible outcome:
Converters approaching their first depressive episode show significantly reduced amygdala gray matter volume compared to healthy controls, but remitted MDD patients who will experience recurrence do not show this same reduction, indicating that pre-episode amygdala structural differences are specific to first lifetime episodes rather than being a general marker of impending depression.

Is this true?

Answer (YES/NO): NO